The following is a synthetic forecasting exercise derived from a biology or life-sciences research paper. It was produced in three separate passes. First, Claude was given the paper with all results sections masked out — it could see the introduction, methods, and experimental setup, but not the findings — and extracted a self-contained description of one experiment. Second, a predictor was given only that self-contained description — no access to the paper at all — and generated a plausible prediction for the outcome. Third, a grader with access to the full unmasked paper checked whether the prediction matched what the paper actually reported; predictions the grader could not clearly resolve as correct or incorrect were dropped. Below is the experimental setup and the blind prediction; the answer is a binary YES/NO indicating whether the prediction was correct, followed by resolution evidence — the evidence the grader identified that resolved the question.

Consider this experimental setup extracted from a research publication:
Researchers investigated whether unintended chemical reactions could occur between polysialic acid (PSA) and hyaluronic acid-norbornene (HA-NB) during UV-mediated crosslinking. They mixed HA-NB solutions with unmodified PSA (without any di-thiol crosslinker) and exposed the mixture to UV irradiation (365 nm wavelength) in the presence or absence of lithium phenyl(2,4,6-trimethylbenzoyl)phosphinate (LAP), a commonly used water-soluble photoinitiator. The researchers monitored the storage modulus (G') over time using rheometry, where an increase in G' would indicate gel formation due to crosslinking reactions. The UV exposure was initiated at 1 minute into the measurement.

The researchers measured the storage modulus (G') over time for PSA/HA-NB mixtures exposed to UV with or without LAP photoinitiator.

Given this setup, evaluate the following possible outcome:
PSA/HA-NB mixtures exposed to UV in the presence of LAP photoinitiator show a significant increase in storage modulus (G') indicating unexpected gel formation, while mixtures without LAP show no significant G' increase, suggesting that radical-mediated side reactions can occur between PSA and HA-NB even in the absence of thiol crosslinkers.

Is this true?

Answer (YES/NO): YES